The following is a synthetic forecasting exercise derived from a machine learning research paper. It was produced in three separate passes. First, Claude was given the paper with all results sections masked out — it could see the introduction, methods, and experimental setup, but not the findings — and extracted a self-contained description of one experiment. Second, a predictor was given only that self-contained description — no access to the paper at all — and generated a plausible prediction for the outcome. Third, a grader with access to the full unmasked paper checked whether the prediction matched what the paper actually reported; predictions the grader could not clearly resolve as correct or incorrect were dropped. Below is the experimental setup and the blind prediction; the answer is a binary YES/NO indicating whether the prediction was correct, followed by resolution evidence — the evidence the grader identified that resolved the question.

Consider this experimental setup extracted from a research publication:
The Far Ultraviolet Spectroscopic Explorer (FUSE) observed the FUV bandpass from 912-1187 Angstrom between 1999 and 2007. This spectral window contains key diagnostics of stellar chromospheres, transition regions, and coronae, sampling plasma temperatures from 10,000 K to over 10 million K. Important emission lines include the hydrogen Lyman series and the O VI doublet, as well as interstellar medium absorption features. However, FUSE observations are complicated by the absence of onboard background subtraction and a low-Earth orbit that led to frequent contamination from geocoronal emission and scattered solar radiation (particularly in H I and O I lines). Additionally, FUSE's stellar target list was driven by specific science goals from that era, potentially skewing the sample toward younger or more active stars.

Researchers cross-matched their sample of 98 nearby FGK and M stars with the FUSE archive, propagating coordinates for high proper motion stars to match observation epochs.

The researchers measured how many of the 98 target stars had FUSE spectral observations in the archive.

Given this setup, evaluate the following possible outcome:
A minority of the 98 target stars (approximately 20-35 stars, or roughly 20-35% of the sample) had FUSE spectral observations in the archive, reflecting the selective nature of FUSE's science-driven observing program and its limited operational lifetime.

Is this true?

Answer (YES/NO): NO